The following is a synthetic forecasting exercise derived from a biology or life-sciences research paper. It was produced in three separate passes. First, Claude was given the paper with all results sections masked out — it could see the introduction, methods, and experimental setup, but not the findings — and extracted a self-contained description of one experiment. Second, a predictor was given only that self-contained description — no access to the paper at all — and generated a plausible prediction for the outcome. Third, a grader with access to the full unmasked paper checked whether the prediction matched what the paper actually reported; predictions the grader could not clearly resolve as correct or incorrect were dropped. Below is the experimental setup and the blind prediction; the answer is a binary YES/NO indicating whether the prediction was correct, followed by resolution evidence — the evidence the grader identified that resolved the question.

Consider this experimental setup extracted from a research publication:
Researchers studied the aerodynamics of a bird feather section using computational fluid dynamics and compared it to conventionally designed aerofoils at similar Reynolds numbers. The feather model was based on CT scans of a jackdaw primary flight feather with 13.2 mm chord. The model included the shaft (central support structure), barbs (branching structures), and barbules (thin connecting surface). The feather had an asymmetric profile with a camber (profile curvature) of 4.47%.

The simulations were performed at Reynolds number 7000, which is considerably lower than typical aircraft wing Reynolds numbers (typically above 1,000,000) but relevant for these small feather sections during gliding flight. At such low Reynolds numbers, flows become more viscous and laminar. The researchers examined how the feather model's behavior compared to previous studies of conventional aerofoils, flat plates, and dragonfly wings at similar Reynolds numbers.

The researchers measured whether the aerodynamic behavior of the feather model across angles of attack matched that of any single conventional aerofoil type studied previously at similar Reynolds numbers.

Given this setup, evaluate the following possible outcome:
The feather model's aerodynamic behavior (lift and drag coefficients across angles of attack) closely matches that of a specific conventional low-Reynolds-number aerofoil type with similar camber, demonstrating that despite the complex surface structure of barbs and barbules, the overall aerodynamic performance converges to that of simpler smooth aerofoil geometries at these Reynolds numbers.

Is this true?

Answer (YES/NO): NO